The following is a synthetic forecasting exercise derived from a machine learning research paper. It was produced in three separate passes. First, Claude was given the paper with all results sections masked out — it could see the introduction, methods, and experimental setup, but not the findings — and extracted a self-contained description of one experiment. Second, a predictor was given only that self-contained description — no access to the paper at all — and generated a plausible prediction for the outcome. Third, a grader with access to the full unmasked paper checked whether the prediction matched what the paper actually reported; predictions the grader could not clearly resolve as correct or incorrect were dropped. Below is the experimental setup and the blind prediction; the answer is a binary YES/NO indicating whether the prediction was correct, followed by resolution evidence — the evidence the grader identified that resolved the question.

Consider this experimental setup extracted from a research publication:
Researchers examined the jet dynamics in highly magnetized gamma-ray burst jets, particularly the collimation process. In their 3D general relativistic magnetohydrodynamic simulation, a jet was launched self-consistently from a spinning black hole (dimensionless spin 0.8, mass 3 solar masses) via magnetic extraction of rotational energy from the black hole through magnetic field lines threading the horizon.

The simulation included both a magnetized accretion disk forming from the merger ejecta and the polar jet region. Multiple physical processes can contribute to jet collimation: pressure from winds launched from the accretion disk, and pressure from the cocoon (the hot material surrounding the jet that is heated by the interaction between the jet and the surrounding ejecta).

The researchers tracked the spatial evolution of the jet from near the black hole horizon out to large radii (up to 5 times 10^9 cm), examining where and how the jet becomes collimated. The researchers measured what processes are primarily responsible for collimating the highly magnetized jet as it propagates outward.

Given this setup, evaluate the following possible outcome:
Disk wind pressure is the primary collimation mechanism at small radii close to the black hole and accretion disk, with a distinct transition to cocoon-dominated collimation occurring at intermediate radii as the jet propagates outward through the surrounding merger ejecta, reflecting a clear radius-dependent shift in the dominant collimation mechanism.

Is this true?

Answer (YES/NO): YES